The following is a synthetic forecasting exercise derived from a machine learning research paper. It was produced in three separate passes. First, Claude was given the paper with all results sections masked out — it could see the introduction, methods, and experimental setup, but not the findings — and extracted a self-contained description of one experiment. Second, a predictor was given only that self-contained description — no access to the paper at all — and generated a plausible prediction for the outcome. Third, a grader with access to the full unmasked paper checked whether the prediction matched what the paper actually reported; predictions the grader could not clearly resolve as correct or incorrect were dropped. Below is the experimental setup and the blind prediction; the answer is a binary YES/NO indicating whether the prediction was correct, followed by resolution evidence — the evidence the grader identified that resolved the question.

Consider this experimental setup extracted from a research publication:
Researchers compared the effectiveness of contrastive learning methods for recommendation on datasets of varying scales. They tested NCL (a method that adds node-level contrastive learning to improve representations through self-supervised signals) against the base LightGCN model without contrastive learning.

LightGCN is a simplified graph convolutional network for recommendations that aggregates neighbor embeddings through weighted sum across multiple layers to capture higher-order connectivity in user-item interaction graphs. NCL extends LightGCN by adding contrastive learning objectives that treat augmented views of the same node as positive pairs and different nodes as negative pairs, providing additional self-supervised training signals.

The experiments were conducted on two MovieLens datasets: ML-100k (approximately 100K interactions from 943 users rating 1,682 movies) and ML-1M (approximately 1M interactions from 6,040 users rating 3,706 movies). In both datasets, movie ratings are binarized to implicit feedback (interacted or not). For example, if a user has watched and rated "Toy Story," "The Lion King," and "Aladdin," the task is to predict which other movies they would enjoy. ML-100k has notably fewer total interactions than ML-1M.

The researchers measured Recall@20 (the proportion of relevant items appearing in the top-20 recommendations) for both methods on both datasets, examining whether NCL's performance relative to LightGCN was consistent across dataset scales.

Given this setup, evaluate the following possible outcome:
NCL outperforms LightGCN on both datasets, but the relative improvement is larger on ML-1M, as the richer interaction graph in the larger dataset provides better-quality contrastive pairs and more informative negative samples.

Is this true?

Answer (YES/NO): NO